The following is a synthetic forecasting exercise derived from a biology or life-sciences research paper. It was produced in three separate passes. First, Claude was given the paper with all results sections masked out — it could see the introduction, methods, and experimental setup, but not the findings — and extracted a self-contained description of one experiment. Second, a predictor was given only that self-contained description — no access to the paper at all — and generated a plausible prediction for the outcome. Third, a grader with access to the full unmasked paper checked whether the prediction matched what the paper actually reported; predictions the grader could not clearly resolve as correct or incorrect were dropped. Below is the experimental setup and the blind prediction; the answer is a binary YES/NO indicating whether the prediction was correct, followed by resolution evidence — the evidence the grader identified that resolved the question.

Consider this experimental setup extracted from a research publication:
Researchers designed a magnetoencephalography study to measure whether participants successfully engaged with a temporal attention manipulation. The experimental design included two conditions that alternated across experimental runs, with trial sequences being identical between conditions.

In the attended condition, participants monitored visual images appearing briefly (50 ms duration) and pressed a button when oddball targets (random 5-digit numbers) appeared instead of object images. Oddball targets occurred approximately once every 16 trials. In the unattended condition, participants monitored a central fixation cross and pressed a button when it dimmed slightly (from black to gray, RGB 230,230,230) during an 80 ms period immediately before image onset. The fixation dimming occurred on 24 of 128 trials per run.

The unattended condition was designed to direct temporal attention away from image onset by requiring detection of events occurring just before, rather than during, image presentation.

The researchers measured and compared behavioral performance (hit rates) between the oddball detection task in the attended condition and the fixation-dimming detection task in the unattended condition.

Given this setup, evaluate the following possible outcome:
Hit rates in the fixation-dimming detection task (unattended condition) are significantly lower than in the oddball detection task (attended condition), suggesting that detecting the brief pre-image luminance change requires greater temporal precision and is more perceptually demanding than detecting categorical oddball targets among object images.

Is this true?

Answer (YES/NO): YES